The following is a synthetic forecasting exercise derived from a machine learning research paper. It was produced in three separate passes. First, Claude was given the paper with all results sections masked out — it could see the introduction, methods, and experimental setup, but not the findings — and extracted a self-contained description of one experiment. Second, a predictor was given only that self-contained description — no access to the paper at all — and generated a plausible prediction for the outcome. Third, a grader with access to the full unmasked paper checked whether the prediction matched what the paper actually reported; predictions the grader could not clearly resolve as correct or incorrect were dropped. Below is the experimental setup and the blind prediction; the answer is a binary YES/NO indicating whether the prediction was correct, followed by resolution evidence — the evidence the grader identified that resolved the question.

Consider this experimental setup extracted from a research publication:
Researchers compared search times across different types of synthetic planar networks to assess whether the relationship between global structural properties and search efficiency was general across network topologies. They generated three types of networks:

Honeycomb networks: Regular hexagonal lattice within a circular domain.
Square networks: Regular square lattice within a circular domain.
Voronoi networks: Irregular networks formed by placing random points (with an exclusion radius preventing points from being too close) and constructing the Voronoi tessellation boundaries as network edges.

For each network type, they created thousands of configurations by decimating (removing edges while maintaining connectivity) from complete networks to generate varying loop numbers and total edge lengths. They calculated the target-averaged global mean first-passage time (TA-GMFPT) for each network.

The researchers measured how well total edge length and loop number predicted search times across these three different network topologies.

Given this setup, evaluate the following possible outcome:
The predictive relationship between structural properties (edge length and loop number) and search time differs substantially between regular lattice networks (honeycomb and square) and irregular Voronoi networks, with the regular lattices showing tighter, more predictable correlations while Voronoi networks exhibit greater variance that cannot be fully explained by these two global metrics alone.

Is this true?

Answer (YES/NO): NO